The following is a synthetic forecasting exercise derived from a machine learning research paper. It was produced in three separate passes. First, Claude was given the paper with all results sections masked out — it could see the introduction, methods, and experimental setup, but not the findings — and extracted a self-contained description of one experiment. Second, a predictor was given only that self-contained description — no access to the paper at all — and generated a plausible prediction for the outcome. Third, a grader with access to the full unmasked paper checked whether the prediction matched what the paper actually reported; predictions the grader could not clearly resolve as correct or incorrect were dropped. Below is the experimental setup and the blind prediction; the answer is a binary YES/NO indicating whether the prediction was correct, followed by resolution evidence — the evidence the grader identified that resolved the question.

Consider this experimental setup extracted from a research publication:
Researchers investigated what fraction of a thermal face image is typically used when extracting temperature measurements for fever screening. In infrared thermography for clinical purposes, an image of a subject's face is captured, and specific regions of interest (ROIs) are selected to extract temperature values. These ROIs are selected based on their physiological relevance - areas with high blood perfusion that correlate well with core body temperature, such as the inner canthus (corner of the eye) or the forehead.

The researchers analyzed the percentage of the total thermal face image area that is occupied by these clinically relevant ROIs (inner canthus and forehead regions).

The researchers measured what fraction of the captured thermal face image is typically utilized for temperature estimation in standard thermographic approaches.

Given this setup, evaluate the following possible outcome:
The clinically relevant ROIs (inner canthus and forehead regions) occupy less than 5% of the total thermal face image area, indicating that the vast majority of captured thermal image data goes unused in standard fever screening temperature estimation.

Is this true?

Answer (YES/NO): YES